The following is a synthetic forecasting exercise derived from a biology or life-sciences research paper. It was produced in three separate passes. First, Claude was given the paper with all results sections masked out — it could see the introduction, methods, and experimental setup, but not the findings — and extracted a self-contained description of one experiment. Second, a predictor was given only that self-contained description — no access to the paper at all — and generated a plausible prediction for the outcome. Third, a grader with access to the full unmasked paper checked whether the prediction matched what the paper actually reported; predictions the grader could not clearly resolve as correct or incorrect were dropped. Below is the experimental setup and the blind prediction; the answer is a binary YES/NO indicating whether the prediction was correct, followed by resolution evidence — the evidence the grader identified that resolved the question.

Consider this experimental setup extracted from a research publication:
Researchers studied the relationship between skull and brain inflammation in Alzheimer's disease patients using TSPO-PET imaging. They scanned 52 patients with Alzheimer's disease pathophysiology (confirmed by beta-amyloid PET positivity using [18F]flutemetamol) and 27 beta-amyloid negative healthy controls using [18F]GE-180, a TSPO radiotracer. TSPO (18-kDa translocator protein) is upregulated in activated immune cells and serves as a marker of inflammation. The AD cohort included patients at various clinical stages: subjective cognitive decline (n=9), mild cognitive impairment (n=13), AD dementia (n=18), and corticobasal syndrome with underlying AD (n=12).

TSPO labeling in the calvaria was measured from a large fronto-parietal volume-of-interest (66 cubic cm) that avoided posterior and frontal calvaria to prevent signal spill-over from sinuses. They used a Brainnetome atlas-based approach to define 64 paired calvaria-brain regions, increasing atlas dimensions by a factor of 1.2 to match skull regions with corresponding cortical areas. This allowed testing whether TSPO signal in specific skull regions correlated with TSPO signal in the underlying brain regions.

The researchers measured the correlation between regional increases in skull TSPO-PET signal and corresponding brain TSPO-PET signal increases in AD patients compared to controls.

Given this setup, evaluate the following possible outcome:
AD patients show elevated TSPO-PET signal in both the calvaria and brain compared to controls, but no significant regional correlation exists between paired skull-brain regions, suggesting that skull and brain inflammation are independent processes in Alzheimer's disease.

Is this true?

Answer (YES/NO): NO